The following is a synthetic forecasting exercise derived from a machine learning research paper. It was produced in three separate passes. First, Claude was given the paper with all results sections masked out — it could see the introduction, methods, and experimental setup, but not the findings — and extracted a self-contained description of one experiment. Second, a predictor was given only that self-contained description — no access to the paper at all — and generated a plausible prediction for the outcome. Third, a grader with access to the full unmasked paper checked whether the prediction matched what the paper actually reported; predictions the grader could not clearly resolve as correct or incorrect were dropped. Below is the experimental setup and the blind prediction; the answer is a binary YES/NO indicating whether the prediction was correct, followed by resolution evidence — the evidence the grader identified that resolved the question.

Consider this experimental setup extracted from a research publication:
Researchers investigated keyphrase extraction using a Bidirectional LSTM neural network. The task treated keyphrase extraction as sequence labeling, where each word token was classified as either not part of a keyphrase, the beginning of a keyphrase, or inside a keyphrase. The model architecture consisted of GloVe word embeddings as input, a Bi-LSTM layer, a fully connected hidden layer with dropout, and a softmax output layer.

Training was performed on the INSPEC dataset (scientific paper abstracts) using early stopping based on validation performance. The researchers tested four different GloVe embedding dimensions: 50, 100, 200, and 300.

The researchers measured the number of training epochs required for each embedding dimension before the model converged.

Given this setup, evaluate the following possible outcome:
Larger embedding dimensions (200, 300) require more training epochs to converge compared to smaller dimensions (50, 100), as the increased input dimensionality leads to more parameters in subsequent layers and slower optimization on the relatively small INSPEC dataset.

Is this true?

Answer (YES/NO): NO